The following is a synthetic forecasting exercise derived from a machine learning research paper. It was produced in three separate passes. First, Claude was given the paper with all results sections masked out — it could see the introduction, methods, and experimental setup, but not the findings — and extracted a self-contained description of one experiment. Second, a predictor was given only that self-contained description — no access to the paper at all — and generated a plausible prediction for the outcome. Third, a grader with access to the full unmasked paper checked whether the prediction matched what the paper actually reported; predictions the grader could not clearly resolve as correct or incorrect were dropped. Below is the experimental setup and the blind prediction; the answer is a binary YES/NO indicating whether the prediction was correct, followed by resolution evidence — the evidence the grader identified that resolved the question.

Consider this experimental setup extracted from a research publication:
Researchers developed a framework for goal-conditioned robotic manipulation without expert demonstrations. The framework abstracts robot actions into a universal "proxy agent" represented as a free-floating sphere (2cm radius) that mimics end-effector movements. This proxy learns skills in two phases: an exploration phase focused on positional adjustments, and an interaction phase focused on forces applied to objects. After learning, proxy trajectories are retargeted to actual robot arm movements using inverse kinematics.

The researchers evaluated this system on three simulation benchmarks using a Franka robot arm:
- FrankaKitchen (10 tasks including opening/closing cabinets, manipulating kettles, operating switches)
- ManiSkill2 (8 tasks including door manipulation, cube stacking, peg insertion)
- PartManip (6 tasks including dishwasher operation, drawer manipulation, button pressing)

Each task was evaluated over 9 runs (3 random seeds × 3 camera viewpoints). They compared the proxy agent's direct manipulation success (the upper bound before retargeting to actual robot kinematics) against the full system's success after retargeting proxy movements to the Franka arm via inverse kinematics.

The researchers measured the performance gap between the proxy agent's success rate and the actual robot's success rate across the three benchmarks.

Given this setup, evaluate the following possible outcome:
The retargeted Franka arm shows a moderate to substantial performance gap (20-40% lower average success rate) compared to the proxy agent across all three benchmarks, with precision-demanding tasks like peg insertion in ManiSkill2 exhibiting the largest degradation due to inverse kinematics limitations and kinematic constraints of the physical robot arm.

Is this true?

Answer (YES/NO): NO